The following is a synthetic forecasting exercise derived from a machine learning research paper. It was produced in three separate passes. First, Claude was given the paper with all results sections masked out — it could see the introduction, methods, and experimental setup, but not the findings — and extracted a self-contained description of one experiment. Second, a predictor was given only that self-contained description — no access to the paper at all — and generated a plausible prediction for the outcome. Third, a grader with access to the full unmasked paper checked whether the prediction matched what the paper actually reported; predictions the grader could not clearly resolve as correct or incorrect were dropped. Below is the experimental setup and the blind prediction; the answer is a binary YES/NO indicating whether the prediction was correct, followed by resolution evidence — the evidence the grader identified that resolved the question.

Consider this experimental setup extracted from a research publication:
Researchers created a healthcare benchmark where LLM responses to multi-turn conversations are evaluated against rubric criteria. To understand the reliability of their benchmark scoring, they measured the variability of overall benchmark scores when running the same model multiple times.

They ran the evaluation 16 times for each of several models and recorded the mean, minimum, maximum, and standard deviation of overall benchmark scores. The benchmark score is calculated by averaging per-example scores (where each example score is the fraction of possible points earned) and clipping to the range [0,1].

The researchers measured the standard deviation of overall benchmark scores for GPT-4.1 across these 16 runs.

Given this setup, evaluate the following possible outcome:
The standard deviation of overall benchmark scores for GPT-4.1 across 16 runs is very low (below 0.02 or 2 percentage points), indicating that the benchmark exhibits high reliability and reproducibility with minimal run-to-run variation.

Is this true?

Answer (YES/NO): YES